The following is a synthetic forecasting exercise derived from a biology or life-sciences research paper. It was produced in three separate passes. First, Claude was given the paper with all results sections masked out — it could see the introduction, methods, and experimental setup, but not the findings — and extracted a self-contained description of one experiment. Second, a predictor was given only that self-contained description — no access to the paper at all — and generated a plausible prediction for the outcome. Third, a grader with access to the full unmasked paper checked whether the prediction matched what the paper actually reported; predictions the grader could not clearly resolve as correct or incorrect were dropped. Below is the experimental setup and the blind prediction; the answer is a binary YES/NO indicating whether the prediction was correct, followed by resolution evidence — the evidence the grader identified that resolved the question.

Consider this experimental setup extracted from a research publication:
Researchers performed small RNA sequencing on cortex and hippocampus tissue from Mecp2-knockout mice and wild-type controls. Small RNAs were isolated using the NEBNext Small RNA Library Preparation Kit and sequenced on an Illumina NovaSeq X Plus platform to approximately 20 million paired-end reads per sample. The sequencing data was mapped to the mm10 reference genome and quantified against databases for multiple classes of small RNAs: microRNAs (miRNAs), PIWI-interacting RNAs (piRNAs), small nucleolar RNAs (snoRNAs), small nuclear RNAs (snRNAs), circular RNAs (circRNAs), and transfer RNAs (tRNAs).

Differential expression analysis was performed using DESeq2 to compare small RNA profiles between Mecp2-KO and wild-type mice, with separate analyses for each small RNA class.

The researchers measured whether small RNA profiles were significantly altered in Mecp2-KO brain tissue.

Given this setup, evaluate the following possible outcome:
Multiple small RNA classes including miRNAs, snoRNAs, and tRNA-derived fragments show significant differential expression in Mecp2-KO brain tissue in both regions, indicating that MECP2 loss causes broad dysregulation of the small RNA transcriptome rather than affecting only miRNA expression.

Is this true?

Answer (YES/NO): NO